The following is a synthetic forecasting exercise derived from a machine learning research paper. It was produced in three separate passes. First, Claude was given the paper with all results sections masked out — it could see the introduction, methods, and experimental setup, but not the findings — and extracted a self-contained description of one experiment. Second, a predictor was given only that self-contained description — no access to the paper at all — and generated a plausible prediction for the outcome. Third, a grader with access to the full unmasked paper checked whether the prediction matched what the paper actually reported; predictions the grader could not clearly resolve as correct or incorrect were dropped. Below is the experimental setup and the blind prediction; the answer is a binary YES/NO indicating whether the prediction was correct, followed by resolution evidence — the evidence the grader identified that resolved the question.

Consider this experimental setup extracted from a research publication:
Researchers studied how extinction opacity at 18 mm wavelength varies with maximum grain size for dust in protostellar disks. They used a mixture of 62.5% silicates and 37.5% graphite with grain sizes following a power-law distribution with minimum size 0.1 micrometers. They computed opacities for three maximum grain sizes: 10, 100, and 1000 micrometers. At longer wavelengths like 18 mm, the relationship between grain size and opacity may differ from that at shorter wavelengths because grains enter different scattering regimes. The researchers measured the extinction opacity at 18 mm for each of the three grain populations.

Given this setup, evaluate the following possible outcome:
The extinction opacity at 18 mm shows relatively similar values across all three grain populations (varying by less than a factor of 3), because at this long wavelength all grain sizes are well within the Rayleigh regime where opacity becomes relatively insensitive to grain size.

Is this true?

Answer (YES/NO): YES